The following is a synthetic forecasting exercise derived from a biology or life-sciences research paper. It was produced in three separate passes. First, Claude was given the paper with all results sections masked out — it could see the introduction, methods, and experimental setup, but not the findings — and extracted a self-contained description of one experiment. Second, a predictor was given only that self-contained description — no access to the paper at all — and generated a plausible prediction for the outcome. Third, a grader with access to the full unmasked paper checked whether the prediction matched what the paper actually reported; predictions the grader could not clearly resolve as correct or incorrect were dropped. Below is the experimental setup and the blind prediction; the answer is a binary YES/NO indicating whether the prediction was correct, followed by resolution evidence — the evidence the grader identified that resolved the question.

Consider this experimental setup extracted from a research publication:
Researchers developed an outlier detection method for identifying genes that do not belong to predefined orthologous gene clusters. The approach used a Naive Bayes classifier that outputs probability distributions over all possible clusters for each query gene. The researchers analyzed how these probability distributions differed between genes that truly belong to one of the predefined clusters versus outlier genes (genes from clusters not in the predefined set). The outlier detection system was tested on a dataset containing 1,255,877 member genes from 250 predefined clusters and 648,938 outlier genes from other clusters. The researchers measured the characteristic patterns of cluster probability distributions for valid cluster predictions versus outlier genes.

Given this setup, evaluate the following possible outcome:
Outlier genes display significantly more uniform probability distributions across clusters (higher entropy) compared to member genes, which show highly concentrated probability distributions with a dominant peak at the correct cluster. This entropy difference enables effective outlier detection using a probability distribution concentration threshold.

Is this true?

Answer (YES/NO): NO